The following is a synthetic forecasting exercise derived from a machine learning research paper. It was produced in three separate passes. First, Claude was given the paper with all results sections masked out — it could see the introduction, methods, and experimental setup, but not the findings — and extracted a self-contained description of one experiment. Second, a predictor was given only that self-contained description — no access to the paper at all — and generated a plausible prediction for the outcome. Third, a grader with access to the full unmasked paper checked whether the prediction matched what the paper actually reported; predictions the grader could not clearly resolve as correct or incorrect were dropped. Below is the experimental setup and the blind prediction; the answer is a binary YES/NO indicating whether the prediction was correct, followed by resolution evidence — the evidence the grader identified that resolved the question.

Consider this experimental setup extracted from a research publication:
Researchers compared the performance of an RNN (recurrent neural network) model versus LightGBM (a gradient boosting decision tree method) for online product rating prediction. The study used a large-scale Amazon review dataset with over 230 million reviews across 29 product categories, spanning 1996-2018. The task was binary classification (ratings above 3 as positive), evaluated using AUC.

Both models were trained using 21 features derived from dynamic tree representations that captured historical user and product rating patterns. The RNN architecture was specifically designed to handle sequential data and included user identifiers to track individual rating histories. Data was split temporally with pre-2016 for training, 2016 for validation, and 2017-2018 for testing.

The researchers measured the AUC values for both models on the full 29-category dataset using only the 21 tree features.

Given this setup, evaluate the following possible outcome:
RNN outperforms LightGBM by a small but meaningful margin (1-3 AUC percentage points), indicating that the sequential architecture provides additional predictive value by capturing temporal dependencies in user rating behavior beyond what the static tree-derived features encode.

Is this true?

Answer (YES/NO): NO